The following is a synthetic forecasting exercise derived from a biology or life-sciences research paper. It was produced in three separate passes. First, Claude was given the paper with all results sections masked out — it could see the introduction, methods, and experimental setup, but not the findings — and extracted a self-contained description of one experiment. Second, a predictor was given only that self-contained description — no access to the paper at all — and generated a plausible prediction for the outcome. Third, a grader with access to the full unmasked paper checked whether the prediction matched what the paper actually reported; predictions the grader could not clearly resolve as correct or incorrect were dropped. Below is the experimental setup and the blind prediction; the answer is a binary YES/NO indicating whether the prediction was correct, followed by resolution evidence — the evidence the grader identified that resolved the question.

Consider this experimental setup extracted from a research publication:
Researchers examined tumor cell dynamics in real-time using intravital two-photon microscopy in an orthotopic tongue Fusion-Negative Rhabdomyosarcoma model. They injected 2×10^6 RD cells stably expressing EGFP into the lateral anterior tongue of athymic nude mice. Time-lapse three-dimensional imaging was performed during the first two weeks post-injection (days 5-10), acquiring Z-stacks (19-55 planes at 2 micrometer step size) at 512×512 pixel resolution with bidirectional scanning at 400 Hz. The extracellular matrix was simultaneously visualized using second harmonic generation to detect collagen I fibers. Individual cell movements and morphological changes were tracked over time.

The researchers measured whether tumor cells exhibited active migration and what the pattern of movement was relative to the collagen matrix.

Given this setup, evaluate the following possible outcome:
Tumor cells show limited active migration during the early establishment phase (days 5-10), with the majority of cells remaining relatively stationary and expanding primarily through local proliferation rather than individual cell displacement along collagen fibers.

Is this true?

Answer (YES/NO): NO